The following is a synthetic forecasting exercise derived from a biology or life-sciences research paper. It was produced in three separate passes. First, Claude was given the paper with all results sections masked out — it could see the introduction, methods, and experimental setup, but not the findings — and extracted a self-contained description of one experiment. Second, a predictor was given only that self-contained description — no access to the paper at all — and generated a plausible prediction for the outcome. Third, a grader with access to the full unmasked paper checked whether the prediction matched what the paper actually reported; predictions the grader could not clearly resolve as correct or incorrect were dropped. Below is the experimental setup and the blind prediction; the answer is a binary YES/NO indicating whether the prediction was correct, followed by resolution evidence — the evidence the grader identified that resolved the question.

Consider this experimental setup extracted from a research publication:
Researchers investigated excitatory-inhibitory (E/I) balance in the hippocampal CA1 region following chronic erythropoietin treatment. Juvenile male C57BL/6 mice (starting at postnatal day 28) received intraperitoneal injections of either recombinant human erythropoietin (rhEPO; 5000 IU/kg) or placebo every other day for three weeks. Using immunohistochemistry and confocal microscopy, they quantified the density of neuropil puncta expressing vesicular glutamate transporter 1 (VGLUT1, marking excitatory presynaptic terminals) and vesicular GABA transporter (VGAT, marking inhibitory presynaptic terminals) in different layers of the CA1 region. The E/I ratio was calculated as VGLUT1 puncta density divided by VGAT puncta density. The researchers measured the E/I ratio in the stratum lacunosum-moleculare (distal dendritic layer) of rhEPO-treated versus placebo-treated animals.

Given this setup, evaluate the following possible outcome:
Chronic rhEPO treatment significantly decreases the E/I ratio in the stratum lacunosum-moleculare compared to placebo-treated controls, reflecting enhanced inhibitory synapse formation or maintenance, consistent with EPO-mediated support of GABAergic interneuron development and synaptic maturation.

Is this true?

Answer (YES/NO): NO